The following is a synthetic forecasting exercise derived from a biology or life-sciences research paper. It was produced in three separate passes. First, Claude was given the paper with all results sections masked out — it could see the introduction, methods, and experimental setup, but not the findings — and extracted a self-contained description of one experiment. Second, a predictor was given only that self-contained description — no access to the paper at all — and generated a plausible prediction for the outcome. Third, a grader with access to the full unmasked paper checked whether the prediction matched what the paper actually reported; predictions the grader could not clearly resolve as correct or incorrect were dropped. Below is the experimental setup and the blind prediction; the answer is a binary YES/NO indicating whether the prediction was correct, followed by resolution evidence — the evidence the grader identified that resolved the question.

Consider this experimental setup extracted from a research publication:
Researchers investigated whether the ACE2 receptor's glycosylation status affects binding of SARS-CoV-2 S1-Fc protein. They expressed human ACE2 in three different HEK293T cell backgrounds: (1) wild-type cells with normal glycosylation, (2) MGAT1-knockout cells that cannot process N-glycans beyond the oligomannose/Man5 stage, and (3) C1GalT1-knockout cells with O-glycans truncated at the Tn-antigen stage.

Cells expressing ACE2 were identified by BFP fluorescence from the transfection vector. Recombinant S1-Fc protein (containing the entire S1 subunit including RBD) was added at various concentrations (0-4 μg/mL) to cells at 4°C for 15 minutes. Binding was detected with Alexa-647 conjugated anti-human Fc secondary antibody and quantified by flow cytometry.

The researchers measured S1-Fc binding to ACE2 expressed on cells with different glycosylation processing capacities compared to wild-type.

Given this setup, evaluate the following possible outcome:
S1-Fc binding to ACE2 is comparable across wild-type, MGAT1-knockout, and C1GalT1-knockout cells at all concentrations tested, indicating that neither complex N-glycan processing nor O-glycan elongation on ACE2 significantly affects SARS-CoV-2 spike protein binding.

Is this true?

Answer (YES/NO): YES